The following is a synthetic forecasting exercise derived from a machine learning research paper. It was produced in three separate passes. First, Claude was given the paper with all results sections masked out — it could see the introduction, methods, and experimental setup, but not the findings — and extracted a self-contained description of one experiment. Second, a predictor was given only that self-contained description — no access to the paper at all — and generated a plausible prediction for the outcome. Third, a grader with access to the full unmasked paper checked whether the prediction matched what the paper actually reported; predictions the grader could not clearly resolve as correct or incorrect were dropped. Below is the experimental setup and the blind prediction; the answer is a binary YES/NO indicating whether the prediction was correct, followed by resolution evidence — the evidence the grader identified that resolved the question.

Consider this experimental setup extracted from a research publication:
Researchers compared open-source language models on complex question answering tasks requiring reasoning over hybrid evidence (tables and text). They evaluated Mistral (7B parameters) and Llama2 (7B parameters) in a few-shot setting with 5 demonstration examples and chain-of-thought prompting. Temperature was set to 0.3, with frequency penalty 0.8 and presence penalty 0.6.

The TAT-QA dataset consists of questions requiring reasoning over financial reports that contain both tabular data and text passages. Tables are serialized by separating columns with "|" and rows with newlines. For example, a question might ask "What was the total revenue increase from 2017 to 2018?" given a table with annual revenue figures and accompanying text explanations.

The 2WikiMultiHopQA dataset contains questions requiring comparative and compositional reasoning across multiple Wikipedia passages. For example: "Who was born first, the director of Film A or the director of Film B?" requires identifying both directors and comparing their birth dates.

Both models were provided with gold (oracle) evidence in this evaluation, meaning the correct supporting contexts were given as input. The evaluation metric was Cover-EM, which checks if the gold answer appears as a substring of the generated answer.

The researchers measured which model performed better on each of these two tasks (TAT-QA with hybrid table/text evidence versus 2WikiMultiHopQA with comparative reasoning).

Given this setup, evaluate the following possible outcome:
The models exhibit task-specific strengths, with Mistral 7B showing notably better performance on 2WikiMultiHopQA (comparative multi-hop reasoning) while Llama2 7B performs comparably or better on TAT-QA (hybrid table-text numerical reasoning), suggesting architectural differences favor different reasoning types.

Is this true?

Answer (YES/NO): NO